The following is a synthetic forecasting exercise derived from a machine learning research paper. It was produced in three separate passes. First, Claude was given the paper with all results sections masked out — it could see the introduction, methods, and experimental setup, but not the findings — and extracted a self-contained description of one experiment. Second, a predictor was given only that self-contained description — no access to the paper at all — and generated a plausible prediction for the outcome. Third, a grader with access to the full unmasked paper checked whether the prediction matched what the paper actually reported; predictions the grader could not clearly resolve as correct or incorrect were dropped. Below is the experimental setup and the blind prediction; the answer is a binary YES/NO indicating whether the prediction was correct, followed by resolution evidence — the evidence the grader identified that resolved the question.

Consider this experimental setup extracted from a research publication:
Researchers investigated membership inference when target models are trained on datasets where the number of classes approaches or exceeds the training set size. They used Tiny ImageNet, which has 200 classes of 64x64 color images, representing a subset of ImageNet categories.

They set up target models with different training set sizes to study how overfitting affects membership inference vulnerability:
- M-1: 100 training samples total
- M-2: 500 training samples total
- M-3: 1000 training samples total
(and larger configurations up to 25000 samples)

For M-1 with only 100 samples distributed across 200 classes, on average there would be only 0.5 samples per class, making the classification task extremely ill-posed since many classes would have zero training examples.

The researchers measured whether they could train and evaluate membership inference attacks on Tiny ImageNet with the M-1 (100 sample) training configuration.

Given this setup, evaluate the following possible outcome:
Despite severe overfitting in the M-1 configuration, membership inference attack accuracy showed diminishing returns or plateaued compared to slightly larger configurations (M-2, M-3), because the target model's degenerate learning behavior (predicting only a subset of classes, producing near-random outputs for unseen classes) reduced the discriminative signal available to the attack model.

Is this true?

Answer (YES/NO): NO